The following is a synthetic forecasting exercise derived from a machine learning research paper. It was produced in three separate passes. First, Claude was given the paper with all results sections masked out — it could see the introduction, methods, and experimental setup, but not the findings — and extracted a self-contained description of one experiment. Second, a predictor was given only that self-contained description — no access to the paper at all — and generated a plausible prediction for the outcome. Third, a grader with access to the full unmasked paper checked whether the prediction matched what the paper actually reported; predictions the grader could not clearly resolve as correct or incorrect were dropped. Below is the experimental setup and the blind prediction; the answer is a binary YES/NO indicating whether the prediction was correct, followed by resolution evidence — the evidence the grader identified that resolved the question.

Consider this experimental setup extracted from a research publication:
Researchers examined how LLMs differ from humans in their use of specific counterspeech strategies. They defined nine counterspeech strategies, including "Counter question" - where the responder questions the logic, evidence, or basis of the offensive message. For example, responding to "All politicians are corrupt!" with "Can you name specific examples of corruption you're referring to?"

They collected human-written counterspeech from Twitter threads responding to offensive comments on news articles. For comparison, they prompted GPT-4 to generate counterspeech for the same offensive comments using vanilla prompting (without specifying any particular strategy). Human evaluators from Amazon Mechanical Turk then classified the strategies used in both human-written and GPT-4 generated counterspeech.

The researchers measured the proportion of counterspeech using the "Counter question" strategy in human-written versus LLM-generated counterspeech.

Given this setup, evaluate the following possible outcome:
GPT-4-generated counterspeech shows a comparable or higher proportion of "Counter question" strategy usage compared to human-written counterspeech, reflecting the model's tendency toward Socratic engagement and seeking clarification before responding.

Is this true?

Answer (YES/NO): NO